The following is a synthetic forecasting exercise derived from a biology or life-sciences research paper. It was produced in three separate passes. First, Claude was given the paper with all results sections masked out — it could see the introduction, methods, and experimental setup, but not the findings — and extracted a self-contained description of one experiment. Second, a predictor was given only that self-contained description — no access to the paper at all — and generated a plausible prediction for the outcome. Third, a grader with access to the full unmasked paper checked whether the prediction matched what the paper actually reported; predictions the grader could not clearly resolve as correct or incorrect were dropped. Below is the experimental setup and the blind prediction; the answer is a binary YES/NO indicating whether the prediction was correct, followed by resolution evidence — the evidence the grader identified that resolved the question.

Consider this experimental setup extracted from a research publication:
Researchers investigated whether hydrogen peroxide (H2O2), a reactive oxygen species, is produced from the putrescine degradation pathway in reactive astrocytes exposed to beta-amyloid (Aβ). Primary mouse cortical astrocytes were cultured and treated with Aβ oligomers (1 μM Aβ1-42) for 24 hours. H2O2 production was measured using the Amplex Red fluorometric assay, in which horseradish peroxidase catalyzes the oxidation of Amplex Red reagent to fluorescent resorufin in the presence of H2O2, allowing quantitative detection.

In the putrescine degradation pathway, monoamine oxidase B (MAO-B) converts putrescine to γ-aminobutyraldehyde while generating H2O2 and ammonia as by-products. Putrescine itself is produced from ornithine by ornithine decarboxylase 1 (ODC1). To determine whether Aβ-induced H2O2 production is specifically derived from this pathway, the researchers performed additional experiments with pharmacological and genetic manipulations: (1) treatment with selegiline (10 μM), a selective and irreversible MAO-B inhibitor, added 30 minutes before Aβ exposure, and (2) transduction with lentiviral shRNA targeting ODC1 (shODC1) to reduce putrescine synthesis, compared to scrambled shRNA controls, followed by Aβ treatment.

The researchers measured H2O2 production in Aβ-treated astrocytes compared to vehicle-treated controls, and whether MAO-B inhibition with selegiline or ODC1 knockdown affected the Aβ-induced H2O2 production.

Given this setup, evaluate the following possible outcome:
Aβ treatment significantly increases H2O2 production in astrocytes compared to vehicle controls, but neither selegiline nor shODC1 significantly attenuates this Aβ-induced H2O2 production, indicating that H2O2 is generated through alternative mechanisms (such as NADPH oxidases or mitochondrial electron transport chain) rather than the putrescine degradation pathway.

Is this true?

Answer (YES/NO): NO